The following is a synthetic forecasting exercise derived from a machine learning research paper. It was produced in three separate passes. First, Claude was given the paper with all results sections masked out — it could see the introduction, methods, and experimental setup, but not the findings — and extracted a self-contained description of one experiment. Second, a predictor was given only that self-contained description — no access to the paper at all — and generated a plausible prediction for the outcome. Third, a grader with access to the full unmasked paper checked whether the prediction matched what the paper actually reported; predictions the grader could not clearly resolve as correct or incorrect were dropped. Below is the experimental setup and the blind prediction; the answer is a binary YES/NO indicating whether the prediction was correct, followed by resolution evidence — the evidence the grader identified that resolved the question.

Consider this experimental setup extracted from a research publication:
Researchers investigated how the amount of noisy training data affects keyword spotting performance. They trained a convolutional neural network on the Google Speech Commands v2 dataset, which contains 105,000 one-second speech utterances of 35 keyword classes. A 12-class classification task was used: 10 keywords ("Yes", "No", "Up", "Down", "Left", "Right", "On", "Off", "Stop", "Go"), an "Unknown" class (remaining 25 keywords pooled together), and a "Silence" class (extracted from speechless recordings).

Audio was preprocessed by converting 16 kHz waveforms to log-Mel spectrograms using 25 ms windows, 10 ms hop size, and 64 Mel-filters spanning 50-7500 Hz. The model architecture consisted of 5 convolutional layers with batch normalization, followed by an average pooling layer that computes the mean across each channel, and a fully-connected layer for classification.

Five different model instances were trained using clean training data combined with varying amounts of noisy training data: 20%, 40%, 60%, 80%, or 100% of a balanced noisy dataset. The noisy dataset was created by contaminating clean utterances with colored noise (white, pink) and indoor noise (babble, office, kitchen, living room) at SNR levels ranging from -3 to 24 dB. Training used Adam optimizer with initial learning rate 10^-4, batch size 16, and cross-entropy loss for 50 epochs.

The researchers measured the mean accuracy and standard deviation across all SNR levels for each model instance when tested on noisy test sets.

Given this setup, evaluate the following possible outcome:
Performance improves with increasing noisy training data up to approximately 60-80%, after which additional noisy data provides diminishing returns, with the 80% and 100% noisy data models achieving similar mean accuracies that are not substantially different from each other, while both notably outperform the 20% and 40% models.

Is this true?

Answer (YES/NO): NO